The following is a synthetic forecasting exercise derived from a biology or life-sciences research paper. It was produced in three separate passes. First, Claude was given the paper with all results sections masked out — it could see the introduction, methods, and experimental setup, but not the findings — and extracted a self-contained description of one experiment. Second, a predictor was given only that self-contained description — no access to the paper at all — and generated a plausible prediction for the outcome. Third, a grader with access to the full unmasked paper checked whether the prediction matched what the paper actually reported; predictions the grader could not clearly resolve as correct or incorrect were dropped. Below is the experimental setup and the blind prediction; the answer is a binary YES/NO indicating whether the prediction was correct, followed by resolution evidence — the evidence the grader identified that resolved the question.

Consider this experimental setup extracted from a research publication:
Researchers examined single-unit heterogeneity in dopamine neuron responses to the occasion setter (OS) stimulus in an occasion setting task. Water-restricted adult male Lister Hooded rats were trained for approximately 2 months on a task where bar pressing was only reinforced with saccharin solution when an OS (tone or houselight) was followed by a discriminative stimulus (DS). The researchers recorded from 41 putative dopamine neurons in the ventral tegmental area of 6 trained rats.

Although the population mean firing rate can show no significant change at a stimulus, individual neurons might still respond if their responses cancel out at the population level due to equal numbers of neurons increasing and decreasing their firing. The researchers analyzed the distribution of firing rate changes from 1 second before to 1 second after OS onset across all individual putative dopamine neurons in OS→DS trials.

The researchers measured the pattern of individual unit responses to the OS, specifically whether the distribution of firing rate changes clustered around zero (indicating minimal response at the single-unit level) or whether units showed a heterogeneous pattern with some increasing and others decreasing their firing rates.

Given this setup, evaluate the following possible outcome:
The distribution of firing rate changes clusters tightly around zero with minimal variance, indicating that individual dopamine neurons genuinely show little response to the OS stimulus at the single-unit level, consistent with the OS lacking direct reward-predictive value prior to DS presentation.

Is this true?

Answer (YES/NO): NO